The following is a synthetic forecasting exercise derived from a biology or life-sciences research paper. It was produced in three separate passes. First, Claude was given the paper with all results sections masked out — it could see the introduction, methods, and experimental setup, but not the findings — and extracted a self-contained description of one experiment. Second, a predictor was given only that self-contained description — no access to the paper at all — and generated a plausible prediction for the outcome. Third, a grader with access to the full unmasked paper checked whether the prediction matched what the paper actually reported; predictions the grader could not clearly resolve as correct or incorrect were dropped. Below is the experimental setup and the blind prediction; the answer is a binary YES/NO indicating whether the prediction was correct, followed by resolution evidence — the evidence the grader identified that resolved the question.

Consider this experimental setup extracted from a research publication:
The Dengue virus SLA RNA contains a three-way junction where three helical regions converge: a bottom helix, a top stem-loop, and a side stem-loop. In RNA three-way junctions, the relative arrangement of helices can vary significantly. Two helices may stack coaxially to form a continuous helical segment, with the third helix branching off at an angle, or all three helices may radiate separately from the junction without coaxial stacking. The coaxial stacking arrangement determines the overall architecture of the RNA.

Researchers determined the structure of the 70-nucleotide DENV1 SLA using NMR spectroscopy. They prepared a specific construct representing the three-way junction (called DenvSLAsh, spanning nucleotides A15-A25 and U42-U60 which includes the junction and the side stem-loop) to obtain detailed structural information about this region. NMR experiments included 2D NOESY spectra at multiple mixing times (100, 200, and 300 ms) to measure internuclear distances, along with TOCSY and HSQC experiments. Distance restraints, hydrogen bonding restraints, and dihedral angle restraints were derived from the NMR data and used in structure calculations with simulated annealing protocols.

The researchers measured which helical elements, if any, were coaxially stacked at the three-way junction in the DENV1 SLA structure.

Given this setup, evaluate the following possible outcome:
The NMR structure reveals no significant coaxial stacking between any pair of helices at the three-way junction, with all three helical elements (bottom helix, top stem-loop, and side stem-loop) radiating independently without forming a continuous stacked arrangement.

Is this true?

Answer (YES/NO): NO